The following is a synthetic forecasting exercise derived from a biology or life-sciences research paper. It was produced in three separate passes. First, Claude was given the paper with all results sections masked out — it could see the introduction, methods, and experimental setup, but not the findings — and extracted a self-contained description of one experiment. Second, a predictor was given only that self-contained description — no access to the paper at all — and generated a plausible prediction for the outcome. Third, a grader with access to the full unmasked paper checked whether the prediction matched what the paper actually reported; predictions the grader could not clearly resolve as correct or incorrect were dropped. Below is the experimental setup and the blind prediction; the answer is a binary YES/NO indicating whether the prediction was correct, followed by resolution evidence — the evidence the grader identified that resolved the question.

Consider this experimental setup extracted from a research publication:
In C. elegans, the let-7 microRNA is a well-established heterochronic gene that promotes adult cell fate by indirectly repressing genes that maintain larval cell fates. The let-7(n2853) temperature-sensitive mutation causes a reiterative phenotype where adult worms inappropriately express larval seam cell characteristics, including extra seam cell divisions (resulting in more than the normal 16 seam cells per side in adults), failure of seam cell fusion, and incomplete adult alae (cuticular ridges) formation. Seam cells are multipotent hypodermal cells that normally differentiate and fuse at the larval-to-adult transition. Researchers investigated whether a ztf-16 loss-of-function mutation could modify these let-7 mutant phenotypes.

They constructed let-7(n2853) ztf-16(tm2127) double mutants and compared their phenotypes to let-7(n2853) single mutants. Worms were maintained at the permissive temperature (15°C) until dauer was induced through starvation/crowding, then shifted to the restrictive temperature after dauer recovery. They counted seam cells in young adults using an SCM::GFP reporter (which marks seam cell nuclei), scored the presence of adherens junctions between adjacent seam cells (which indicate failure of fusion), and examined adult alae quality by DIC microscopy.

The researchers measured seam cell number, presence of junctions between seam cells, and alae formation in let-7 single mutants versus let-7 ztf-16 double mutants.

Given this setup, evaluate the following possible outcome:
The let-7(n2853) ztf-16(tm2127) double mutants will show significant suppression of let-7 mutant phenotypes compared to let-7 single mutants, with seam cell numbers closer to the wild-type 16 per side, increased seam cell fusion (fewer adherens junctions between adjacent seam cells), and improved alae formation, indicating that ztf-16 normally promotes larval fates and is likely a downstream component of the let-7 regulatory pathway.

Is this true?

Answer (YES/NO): NO